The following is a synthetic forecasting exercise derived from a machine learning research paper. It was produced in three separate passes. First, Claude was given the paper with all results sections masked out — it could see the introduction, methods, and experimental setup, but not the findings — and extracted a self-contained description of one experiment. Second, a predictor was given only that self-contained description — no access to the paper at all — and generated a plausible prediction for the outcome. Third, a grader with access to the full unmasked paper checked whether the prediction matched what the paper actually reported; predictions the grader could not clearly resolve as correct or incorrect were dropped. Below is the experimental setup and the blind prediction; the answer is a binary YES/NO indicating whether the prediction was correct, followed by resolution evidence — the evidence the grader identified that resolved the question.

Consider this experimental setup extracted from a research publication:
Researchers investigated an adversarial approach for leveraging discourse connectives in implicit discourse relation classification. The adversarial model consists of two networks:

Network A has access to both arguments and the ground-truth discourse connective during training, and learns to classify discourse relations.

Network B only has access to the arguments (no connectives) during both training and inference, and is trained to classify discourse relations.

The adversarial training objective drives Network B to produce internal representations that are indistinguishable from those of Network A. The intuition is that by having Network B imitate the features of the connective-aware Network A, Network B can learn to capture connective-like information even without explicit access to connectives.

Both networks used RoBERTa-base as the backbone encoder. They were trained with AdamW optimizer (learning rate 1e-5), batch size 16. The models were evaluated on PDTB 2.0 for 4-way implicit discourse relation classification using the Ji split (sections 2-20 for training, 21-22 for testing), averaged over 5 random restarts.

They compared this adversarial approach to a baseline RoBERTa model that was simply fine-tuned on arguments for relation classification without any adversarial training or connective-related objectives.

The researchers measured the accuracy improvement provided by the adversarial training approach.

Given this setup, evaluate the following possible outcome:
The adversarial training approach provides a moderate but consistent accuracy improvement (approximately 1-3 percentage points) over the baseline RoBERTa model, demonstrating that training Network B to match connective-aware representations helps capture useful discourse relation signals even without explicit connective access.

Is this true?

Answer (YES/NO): NO